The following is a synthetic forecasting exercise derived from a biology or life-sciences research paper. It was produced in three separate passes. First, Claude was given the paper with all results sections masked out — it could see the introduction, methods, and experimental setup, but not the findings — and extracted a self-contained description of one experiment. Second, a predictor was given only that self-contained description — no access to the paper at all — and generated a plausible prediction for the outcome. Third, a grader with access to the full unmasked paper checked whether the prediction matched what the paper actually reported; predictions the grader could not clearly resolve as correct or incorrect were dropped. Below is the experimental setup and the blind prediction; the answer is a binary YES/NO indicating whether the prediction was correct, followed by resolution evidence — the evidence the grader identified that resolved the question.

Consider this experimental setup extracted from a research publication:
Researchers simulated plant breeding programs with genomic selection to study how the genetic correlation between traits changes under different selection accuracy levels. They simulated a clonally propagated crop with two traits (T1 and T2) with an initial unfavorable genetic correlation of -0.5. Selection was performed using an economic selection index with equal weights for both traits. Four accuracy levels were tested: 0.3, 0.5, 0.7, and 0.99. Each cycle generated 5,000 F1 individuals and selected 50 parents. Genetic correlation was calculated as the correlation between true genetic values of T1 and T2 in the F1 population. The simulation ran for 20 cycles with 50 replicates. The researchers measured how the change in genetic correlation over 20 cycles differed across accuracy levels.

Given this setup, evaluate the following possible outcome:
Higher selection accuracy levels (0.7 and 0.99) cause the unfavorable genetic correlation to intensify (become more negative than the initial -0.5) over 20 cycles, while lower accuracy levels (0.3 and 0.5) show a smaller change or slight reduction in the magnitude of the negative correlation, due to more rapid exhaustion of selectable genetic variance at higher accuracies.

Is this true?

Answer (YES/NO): NO